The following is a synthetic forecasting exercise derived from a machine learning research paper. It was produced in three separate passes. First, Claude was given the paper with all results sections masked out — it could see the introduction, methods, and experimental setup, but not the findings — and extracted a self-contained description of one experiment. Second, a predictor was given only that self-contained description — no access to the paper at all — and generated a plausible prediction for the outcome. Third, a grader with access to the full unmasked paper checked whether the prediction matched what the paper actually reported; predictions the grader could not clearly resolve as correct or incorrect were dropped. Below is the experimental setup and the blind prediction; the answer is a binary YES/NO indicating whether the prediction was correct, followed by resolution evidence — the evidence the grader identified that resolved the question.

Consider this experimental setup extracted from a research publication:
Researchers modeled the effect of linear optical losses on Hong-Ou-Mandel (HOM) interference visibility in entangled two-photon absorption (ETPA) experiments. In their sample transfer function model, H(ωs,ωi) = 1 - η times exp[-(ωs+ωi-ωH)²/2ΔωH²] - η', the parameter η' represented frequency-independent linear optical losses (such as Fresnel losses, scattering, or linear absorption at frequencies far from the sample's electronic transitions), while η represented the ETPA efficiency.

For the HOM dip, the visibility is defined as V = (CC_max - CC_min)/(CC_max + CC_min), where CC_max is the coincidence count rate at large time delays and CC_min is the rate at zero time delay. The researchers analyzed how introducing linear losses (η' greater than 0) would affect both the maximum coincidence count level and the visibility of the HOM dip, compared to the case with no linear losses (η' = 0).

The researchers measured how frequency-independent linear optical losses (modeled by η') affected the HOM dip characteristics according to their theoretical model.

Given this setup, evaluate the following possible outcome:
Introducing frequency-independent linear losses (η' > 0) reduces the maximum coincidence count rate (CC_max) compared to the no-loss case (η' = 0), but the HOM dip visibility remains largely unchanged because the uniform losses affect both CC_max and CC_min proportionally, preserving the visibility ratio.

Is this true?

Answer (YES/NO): YES